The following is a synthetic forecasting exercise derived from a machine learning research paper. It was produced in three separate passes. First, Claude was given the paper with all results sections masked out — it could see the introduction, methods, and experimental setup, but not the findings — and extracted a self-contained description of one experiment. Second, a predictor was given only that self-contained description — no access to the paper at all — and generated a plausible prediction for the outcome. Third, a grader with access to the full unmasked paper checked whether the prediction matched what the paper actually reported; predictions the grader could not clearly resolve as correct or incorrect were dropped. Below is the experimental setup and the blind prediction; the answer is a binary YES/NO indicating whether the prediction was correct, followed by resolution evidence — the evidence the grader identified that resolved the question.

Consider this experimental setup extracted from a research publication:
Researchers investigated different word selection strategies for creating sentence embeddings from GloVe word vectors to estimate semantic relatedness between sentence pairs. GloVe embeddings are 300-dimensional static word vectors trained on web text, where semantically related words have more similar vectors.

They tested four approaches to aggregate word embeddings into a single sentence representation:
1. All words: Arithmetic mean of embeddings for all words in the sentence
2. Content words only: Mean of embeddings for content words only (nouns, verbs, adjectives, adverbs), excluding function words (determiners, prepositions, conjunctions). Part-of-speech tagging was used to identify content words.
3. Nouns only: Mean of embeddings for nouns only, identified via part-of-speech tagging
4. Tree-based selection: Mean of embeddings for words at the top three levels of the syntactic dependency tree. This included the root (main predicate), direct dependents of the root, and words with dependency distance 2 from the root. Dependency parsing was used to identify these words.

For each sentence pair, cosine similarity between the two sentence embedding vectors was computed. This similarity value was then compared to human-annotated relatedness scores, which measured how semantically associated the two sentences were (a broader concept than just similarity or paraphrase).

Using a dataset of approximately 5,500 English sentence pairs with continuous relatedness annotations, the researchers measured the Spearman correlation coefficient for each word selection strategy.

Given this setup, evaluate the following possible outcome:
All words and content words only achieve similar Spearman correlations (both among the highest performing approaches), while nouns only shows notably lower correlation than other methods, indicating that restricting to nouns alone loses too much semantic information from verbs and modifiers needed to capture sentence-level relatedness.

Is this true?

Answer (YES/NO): NO